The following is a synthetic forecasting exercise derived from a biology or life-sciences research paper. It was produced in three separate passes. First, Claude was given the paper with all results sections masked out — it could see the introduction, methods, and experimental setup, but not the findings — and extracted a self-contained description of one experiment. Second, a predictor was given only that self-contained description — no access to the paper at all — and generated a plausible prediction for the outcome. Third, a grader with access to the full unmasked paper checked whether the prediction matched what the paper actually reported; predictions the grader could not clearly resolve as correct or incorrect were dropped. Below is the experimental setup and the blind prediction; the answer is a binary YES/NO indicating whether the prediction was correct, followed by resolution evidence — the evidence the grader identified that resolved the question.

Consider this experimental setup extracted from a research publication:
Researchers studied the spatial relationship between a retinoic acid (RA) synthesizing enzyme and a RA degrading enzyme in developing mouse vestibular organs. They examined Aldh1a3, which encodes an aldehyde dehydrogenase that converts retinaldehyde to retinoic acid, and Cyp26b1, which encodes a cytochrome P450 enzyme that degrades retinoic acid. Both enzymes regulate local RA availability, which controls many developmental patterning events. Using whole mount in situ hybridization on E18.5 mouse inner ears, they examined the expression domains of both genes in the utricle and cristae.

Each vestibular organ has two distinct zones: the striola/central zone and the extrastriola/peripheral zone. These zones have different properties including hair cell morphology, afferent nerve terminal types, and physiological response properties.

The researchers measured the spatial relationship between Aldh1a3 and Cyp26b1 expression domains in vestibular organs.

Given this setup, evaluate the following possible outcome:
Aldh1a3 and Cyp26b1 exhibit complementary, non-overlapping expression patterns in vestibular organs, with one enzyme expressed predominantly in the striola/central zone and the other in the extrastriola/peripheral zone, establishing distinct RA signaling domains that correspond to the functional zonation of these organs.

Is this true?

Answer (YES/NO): YES